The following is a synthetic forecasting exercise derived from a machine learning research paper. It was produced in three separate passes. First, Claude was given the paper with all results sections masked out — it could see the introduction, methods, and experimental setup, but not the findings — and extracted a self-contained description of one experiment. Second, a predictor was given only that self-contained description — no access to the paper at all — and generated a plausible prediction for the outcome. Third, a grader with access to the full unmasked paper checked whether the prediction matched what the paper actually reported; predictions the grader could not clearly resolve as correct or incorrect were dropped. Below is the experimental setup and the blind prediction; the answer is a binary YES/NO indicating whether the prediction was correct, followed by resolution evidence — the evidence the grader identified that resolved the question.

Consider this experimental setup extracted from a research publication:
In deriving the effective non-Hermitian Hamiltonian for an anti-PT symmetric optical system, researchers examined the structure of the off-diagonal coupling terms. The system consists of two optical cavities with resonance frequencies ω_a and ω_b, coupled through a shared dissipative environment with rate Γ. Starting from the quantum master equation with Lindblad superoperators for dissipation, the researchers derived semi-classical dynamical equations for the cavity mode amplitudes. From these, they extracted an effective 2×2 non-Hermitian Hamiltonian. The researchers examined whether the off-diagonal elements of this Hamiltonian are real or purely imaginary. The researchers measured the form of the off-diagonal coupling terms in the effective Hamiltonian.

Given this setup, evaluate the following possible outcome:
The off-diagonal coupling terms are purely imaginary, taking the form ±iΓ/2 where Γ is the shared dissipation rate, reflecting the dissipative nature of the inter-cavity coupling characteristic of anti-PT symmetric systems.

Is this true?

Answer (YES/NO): NO